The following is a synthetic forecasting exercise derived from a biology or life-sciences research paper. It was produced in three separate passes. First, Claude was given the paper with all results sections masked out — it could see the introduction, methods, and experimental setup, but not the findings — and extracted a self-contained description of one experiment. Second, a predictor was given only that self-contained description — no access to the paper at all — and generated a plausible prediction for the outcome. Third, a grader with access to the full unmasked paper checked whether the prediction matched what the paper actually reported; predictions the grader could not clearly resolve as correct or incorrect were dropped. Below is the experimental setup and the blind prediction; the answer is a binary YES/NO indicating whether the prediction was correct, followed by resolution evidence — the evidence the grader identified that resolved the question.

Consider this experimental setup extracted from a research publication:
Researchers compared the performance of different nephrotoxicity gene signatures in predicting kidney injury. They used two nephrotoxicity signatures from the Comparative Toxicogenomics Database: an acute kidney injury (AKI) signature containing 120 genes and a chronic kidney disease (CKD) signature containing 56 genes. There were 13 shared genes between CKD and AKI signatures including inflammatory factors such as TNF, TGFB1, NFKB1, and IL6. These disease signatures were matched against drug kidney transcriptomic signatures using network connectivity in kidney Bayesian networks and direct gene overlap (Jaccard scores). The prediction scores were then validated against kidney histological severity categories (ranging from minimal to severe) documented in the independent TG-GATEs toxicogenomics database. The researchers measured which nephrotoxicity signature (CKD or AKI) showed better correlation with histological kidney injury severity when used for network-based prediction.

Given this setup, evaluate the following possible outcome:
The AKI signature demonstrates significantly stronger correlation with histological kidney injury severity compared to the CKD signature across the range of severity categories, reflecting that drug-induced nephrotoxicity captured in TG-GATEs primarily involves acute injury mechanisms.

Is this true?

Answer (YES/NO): NO